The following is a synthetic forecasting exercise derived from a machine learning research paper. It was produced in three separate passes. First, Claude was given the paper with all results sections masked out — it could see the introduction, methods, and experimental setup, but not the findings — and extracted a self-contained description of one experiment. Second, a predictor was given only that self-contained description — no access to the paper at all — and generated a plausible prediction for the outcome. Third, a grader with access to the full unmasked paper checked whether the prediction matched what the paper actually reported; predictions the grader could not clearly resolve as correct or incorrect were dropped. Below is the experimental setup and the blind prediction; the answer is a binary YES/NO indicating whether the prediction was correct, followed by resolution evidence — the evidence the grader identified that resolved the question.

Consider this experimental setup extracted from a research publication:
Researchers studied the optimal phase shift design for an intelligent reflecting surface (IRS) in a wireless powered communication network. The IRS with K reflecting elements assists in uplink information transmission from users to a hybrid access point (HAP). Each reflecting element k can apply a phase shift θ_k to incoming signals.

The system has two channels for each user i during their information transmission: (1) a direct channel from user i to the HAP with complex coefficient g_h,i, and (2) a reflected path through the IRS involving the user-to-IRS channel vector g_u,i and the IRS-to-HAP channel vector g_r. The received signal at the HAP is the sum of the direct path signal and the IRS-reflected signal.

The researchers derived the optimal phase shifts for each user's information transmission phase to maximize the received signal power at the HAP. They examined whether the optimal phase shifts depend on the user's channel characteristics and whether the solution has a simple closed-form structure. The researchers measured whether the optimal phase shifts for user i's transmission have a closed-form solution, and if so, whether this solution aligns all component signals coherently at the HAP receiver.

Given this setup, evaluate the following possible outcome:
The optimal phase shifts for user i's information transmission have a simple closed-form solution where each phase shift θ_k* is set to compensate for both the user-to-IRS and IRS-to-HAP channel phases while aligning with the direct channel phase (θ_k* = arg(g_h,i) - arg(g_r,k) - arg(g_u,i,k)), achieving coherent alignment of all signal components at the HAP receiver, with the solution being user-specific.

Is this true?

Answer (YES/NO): YES